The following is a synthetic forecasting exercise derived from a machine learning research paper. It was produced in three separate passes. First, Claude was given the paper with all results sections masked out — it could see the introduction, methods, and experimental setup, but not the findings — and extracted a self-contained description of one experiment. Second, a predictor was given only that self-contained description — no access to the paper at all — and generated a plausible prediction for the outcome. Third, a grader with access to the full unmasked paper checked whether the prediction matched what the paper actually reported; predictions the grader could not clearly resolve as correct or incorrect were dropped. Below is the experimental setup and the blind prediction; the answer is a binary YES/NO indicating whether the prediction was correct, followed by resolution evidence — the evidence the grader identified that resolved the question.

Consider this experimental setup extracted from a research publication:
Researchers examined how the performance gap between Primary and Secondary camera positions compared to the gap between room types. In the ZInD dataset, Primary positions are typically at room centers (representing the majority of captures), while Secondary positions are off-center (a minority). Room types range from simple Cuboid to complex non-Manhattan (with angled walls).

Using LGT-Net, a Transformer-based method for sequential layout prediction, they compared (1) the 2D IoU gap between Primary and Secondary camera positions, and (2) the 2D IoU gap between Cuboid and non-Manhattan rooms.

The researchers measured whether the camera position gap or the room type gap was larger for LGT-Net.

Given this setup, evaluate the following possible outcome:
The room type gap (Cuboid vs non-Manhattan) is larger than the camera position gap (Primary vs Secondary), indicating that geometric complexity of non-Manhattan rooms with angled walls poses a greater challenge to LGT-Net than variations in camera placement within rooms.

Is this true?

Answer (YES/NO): YES